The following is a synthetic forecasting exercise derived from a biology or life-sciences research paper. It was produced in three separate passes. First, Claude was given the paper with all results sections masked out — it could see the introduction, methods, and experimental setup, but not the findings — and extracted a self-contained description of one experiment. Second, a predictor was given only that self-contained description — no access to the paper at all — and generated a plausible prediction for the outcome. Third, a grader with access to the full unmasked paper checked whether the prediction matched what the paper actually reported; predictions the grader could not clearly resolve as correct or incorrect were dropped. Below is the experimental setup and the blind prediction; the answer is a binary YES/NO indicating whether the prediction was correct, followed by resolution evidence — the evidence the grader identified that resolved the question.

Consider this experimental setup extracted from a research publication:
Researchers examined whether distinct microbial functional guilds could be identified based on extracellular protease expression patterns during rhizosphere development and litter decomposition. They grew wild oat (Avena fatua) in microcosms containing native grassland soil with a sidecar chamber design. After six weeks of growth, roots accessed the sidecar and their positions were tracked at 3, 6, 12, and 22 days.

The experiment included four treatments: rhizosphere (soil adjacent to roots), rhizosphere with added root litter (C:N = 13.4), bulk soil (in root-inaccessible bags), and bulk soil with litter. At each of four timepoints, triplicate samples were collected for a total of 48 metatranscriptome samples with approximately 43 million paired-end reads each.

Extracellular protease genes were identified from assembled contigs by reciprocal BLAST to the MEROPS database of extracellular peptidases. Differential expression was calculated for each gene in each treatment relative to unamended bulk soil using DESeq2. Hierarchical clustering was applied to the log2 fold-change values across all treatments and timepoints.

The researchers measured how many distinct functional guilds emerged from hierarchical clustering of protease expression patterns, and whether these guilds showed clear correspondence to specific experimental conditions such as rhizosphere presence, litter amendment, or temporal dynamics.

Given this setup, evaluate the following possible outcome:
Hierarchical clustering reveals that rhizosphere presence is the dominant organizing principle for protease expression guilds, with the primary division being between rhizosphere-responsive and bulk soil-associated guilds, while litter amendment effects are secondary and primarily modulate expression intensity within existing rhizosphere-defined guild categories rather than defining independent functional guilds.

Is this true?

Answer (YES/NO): NO